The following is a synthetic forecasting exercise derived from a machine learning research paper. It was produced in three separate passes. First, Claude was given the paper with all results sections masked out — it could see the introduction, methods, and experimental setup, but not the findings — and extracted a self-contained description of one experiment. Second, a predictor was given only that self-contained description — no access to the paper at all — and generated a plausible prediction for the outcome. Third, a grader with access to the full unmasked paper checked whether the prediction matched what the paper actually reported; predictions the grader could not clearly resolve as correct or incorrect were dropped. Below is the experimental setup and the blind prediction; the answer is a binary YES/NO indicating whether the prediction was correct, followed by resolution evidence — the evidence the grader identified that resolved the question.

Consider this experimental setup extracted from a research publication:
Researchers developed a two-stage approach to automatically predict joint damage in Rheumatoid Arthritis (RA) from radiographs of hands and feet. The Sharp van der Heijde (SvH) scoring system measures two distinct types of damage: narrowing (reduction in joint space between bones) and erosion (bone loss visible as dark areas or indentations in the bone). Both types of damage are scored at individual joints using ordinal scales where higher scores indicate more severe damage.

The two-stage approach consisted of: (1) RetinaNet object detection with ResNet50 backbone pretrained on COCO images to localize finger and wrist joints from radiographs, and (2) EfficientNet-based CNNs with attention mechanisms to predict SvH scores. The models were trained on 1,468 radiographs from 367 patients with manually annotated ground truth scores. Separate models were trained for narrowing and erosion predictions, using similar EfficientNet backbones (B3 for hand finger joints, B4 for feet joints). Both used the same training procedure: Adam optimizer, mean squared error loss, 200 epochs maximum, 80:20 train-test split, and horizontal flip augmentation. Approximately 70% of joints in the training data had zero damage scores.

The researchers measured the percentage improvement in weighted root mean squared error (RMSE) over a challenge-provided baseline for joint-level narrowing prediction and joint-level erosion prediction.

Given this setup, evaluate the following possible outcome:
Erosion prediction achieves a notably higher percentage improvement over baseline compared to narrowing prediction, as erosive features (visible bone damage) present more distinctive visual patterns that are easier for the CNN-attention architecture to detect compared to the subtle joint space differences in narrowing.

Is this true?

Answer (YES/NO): NO